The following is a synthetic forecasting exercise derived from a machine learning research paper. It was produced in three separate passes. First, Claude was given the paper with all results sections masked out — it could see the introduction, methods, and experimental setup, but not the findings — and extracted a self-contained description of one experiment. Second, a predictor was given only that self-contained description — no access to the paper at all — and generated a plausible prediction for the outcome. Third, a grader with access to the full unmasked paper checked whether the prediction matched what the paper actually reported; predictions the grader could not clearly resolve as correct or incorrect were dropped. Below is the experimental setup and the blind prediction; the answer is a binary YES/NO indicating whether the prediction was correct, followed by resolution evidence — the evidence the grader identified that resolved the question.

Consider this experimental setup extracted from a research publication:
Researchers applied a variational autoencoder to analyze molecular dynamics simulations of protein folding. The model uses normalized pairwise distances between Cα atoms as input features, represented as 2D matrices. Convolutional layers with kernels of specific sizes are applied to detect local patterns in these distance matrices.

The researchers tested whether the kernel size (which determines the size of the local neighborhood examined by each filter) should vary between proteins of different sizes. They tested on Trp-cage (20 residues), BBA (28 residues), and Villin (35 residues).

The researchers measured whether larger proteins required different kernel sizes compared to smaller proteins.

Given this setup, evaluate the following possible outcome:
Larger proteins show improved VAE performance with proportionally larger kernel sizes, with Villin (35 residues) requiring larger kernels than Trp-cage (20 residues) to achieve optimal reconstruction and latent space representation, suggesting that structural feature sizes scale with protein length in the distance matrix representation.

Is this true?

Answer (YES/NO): NO